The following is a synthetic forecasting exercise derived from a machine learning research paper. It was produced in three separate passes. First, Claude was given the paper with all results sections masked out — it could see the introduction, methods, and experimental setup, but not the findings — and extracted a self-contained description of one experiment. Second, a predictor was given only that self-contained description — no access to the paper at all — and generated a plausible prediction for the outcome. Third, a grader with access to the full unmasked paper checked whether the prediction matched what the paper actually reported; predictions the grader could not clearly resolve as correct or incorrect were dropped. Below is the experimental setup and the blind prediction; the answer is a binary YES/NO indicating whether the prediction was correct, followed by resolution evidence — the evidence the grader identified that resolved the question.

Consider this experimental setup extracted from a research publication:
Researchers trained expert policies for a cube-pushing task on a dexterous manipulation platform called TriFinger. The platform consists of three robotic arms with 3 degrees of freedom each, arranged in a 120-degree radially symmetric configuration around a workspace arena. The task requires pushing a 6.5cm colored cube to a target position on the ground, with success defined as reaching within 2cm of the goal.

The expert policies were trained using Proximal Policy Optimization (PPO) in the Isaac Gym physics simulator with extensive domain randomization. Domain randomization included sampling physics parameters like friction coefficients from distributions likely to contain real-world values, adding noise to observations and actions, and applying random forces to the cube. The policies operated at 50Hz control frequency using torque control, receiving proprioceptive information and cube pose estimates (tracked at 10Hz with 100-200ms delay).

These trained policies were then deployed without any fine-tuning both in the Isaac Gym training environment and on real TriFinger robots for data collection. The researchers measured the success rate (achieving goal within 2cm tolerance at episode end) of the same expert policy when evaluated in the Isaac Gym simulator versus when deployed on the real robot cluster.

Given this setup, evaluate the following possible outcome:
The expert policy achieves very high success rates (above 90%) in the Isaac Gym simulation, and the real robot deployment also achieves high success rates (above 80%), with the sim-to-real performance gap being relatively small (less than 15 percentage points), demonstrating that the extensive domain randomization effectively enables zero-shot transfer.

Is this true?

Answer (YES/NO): YES